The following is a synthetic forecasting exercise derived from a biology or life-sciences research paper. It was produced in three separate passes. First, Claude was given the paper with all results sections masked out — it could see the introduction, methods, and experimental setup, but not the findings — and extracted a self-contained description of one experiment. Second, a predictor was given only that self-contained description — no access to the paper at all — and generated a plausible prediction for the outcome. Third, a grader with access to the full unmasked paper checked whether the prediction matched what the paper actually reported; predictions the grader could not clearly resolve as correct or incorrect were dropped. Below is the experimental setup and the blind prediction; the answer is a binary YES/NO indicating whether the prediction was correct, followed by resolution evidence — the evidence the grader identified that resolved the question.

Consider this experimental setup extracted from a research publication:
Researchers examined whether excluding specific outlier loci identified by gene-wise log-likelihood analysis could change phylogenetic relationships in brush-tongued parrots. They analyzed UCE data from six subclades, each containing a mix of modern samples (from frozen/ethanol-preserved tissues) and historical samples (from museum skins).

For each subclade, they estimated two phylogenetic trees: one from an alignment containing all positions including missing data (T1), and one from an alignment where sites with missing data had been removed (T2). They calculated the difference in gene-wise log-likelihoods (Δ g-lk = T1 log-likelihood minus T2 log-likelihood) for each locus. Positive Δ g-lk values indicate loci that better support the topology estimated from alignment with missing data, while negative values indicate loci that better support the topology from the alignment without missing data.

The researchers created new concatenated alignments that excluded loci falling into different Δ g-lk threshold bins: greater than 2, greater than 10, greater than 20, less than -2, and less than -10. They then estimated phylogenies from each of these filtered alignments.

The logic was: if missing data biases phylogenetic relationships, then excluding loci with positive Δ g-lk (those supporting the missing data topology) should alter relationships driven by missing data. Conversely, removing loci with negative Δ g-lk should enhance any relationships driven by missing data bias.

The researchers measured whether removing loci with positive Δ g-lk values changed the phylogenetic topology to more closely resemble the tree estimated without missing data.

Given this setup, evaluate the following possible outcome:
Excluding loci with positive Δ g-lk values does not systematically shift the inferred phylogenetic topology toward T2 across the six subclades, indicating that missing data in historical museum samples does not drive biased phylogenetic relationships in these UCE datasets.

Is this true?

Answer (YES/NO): NO